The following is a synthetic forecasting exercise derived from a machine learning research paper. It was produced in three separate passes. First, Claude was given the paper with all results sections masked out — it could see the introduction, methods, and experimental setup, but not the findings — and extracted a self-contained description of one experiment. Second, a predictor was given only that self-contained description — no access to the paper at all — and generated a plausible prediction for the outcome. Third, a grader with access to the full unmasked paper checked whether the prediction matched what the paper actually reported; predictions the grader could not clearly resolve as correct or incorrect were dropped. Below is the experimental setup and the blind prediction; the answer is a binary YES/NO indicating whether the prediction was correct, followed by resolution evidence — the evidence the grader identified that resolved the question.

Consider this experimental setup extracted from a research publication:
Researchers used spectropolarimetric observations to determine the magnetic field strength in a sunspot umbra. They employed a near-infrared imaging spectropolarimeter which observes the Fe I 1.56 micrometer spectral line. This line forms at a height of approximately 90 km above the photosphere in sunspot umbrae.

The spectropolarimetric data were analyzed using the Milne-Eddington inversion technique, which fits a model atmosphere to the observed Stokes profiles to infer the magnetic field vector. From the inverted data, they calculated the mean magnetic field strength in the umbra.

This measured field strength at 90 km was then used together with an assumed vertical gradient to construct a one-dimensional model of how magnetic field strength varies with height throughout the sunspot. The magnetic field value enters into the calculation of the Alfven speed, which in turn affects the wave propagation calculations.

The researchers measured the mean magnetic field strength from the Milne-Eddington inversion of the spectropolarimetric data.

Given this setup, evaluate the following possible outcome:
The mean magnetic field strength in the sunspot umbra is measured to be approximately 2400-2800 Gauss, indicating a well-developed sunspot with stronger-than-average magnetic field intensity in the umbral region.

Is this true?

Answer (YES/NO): YES